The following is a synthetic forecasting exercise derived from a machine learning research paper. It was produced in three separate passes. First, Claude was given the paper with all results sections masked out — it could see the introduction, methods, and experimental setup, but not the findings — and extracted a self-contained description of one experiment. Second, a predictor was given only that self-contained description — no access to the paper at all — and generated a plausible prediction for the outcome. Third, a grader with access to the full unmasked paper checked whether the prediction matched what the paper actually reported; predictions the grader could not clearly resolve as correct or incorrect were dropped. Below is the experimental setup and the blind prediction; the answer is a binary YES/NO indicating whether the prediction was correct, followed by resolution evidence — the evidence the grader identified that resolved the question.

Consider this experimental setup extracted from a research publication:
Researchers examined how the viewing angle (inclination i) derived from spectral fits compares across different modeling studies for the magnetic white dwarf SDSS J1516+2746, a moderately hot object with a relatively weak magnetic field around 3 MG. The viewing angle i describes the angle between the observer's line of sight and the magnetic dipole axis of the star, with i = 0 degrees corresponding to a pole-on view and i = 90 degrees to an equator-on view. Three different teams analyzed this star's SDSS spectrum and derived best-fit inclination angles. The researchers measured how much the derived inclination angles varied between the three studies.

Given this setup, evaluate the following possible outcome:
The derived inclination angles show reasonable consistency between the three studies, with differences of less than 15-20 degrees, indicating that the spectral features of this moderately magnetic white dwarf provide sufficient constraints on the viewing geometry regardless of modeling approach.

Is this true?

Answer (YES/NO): NO